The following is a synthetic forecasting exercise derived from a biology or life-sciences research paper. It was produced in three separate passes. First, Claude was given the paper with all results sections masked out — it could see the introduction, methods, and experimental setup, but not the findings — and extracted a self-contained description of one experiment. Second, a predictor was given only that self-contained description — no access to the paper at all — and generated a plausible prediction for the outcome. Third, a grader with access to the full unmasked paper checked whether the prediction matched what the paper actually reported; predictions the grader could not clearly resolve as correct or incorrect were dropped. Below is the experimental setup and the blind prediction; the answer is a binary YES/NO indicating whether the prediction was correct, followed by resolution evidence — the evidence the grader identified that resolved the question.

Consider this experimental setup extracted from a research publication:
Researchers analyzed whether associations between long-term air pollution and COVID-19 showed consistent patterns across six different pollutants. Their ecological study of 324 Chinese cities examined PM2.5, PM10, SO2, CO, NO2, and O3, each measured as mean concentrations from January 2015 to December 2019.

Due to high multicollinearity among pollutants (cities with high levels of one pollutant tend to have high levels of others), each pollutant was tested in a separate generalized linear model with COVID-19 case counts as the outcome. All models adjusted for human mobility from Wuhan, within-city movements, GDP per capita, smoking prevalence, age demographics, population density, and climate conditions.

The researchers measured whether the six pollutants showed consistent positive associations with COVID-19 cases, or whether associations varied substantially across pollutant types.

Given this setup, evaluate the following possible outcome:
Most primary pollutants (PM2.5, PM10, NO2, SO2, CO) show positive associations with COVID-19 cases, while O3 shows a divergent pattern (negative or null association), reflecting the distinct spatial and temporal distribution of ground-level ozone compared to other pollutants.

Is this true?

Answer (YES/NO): NO